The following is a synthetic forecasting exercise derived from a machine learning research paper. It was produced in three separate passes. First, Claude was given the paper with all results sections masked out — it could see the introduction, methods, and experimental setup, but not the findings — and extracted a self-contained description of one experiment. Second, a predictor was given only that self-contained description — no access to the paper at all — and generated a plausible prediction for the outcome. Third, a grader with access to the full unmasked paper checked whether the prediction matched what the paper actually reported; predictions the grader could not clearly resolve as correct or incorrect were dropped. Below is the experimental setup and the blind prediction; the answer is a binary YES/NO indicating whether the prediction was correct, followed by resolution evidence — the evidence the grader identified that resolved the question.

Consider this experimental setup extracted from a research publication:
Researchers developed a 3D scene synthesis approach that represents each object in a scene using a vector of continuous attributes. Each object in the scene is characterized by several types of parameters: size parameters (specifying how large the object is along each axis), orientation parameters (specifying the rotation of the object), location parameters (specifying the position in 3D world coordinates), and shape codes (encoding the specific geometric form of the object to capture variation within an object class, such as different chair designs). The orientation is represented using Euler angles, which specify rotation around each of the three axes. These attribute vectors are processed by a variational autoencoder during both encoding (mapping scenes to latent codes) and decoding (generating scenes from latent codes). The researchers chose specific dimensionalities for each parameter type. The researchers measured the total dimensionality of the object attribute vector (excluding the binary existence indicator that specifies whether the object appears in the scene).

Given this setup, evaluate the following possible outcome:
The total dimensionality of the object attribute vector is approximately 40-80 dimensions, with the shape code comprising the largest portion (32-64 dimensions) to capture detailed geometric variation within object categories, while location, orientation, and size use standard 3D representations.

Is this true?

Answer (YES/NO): NO